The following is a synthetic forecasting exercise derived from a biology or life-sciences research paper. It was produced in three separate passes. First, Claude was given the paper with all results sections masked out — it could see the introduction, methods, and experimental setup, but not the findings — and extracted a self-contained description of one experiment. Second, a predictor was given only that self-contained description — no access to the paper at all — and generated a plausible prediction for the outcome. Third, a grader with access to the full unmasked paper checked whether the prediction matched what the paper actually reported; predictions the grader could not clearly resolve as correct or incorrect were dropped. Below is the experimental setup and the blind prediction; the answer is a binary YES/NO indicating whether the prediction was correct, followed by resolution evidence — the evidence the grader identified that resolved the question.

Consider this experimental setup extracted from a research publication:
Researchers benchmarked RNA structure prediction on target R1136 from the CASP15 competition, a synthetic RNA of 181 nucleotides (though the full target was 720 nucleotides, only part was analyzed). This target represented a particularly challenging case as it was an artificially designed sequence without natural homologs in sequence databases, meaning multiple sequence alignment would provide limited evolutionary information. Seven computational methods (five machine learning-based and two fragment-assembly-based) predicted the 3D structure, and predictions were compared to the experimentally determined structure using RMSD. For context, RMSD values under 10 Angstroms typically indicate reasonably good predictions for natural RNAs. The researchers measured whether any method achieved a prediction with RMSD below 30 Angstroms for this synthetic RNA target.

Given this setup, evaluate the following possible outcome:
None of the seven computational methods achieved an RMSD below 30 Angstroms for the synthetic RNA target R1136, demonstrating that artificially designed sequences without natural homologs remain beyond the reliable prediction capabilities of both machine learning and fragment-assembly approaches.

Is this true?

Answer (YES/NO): YES